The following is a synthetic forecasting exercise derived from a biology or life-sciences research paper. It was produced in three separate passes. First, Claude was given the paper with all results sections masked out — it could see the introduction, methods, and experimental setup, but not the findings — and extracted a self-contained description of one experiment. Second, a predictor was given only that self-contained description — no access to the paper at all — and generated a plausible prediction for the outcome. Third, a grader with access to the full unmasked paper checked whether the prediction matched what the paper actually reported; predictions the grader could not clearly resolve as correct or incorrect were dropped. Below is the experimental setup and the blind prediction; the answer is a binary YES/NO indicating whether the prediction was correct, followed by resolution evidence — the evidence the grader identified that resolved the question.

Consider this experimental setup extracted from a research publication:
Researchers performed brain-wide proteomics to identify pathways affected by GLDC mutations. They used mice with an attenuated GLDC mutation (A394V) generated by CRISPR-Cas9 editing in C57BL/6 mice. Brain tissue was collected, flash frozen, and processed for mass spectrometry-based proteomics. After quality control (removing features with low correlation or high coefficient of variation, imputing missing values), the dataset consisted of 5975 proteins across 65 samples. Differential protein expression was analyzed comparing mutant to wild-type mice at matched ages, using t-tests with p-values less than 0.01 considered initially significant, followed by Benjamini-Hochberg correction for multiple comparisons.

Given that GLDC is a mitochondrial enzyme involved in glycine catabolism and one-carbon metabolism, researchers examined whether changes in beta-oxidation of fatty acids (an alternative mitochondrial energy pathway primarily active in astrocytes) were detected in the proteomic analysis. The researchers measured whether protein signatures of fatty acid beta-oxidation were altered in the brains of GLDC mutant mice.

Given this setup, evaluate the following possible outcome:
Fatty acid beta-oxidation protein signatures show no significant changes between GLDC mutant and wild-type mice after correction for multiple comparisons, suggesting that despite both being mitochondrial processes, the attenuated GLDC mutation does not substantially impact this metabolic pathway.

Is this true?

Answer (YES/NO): NO